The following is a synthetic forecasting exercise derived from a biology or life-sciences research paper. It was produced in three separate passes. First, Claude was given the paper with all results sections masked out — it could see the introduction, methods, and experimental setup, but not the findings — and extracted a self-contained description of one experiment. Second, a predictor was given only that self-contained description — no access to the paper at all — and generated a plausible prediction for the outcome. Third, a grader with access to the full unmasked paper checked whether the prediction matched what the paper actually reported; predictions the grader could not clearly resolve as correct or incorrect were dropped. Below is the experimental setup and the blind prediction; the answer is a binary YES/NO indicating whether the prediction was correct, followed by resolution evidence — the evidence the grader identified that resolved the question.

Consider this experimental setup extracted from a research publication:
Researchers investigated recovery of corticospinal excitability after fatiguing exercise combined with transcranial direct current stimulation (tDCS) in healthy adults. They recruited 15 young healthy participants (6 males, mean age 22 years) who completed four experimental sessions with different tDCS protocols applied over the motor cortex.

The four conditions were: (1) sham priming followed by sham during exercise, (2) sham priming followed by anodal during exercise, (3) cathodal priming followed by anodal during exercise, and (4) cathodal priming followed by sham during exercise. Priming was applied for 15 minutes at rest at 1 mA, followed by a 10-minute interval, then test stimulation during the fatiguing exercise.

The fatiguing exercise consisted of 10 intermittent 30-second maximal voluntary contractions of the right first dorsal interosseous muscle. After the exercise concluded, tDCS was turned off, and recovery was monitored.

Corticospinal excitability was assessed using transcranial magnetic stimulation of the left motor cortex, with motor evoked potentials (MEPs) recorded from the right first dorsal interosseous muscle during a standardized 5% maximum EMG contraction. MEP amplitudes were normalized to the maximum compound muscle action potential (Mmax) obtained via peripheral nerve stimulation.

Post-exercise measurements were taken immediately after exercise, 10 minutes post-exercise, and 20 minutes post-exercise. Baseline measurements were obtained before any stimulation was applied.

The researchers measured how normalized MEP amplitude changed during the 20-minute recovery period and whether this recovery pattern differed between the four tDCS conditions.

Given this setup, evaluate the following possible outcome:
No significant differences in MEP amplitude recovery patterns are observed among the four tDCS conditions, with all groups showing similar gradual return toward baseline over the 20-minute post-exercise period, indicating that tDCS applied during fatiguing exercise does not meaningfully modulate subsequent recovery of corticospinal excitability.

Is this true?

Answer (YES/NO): YES